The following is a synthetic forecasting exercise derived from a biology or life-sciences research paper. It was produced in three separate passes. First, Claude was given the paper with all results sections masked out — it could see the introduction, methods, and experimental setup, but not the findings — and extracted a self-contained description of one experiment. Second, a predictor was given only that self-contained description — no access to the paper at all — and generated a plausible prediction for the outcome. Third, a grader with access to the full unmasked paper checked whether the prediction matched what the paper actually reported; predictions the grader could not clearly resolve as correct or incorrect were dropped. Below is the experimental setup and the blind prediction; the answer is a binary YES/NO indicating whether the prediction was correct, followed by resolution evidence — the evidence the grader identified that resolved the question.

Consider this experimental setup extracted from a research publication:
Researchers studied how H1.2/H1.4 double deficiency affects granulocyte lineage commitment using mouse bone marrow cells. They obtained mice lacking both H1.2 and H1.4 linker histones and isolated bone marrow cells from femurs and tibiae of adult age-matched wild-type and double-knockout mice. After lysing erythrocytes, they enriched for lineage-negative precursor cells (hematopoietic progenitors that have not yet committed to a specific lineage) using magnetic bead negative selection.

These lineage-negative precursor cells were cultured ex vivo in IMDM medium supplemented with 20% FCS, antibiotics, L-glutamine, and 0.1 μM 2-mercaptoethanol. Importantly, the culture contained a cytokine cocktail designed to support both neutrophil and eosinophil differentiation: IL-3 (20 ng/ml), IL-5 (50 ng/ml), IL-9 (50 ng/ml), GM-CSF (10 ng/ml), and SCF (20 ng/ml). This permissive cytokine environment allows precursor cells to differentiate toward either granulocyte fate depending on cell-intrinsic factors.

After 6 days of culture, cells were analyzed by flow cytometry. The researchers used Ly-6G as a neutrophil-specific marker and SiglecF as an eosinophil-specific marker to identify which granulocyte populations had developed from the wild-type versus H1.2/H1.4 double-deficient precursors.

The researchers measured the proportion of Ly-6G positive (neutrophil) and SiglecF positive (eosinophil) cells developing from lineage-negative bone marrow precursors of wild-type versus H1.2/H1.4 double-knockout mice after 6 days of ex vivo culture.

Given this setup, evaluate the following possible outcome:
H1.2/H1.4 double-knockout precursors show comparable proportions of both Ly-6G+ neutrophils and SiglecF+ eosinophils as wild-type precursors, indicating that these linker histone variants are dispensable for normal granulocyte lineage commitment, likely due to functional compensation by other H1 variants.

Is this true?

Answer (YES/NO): NO